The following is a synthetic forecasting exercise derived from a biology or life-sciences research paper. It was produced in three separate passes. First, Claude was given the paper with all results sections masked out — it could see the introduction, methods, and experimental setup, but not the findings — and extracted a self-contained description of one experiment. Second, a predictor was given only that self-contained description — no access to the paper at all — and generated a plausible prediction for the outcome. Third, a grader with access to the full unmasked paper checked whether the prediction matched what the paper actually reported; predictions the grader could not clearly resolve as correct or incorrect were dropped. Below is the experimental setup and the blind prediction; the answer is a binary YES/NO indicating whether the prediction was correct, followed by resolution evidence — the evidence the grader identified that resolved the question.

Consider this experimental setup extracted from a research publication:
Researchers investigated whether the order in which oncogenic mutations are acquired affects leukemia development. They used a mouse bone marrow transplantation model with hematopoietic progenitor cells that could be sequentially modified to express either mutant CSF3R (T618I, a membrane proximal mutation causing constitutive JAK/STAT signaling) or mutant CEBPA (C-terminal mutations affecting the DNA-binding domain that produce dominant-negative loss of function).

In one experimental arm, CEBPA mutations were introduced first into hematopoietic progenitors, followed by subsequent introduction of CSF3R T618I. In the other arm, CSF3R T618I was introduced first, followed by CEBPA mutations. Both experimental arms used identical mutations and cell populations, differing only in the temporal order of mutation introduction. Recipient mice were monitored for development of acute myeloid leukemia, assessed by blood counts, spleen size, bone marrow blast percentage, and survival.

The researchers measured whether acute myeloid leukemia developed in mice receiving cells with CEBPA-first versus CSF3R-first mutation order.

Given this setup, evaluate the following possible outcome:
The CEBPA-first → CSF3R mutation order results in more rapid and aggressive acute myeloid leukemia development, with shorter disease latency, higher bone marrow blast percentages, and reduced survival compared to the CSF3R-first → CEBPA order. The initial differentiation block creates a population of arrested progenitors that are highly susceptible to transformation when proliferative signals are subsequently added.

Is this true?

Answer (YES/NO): YES